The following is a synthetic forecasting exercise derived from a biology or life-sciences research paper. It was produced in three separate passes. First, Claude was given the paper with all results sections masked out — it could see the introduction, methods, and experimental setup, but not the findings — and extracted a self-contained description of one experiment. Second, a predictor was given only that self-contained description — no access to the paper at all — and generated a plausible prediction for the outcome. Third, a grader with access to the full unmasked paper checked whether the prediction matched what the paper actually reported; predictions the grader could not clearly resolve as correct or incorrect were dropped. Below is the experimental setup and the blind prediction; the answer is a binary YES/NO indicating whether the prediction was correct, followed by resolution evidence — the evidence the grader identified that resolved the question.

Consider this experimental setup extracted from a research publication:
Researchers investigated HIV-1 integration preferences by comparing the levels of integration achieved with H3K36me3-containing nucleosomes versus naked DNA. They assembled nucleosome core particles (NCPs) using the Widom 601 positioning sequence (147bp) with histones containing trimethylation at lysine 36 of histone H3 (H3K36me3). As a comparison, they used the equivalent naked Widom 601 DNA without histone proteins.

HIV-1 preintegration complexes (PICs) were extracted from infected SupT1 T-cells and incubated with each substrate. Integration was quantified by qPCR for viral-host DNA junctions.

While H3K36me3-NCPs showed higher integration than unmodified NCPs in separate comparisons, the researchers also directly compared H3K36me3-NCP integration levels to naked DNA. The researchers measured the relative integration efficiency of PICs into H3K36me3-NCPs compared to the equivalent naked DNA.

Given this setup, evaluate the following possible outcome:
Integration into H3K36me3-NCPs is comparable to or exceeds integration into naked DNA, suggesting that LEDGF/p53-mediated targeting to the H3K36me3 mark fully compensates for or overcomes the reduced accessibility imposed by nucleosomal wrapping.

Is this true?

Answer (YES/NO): NO